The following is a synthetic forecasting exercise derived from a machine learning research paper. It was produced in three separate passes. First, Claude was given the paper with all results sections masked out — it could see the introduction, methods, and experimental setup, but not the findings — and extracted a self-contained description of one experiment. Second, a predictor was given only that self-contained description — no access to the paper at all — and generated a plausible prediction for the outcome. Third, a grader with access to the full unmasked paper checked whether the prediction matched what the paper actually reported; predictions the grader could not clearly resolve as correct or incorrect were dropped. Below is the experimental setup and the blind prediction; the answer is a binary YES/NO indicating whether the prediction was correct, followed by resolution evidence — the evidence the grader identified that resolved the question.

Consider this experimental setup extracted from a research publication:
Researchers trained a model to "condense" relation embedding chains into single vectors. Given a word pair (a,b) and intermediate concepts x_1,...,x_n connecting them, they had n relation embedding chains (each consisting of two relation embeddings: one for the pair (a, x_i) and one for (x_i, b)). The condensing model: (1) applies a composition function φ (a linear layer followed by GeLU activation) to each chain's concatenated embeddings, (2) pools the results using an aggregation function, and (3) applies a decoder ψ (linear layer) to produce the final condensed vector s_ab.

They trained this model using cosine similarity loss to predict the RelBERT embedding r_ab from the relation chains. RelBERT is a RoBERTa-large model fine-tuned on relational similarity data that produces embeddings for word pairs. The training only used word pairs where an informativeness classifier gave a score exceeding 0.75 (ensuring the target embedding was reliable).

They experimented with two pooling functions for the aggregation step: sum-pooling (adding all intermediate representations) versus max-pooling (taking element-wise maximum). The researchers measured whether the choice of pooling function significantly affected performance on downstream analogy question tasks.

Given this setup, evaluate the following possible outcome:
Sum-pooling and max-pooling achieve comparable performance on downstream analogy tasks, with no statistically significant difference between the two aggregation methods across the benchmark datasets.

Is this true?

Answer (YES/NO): YES